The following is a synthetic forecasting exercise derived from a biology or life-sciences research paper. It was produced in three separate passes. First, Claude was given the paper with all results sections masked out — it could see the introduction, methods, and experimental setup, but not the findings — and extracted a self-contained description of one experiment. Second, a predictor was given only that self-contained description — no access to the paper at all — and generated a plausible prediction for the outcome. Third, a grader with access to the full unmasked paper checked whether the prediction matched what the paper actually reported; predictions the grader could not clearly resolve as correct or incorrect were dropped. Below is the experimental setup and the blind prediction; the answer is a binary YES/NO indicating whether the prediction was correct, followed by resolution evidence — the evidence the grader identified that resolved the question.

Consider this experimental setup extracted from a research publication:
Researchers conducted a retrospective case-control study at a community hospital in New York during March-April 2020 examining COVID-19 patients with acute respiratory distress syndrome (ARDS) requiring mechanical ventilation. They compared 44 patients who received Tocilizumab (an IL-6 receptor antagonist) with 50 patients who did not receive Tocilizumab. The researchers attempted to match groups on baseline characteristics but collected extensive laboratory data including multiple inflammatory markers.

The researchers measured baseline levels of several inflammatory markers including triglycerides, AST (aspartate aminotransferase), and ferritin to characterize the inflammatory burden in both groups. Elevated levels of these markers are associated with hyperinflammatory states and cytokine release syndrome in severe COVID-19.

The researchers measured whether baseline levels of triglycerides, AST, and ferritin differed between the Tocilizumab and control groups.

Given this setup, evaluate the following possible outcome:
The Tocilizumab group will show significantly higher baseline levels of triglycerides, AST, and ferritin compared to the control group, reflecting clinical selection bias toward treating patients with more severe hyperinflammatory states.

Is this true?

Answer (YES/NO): YES